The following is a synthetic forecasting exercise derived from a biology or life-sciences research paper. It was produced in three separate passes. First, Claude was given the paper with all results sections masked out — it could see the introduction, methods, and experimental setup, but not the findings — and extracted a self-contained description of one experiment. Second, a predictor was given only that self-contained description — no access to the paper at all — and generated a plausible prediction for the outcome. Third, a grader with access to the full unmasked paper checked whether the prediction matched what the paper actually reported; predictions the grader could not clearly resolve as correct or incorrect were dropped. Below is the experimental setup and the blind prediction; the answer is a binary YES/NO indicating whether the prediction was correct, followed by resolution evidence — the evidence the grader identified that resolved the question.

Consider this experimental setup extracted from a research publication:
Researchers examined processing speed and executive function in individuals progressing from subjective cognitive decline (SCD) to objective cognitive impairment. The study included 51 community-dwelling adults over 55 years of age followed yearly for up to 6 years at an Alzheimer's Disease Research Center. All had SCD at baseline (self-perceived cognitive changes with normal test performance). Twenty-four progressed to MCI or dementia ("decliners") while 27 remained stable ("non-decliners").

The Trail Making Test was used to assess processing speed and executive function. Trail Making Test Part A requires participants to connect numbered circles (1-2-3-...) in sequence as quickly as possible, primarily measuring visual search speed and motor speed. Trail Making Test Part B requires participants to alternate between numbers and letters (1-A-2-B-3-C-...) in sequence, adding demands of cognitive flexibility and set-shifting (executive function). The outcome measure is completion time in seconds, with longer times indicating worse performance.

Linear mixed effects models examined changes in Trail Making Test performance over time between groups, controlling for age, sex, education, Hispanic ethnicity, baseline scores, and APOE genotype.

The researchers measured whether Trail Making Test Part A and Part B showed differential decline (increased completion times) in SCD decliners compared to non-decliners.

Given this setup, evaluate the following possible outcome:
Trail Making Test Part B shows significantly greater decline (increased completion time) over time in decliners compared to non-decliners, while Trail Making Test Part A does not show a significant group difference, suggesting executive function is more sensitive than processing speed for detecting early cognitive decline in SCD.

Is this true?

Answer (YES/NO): NO